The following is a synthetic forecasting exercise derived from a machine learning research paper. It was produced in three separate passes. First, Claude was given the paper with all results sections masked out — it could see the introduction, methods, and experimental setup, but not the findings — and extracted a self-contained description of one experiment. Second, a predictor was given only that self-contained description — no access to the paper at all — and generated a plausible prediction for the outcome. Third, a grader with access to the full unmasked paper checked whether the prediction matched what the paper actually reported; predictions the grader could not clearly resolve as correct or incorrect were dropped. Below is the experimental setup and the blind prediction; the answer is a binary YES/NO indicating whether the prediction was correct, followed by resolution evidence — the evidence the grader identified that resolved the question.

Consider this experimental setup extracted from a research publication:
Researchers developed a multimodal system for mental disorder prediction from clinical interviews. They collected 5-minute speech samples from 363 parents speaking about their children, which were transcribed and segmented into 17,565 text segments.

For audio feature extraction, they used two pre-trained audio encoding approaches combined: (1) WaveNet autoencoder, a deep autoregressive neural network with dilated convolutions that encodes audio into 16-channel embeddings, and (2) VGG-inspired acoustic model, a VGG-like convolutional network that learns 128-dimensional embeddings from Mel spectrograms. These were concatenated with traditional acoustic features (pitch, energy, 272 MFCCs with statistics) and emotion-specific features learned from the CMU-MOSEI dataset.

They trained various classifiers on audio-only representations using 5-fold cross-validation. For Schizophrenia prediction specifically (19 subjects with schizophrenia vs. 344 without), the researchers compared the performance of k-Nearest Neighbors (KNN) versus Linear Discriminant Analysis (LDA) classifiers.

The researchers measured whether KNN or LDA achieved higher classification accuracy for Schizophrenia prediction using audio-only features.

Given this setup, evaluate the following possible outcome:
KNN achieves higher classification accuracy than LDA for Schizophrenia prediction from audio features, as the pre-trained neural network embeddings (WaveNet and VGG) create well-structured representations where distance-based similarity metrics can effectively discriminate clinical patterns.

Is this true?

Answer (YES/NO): YES